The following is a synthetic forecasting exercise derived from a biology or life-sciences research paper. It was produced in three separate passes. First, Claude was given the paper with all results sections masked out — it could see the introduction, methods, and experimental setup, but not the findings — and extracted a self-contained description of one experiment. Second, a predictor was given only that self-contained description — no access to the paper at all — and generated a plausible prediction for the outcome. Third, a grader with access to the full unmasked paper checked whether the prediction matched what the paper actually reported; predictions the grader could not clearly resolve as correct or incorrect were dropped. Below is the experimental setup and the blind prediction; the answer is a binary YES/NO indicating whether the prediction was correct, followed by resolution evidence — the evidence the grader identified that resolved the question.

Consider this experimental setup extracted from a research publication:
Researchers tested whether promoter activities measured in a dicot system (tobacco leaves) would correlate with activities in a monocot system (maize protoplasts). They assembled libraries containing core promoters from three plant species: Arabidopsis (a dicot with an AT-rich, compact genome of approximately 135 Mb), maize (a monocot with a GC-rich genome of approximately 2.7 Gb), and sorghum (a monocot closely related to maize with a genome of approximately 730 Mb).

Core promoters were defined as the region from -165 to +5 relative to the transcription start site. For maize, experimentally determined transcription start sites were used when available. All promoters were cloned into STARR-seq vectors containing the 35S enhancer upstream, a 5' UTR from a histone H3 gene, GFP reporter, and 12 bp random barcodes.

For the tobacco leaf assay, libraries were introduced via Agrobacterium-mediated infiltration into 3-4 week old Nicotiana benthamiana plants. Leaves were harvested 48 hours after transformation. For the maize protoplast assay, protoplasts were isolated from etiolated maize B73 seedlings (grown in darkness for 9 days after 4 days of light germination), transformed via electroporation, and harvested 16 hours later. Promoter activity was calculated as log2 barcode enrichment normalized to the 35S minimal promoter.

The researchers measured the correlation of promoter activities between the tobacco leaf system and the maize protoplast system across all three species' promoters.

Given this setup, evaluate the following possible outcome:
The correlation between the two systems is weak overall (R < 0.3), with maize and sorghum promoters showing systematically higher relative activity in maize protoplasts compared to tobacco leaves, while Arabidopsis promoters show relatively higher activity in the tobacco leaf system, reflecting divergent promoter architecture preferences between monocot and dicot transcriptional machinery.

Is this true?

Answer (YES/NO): NO